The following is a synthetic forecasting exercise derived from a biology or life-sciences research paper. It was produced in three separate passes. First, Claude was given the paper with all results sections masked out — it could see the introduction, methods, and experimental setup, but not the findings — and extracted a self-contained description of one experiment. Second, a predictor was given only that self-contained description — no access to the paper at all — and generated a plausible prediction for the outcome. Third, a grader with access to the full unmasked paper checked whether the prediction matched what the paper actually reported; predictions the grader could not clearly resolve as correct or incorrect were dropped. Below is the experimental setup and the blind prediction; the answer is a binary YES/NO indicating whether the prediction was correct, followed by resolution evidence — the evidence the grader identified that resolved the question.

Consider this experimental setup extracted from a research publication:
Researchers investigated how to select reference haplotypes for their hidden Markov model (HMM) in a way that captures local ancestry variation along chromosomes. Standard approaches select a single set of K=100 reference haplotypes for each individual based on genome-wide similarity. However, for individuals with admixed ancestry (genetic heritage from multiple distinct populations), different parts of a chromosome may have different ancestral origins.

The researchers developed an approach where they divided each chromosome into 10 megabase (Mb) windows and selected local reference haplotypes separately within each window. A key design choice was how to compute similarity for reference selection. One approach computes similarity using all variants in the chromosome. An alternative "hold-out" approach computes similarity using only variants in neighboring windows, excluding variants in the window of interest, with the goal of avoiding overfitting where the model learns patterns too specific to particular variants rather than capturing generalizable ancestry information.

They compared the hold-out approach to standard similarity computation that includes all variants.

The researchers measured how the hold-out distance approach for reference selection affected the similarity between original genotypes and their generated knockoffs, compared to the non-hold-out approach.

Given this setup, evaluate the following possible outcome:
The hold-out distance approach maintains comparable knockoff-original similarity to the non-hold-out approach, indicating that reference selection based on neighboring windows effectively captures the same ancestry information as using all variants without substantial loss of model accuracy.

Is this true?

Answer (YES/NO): NO